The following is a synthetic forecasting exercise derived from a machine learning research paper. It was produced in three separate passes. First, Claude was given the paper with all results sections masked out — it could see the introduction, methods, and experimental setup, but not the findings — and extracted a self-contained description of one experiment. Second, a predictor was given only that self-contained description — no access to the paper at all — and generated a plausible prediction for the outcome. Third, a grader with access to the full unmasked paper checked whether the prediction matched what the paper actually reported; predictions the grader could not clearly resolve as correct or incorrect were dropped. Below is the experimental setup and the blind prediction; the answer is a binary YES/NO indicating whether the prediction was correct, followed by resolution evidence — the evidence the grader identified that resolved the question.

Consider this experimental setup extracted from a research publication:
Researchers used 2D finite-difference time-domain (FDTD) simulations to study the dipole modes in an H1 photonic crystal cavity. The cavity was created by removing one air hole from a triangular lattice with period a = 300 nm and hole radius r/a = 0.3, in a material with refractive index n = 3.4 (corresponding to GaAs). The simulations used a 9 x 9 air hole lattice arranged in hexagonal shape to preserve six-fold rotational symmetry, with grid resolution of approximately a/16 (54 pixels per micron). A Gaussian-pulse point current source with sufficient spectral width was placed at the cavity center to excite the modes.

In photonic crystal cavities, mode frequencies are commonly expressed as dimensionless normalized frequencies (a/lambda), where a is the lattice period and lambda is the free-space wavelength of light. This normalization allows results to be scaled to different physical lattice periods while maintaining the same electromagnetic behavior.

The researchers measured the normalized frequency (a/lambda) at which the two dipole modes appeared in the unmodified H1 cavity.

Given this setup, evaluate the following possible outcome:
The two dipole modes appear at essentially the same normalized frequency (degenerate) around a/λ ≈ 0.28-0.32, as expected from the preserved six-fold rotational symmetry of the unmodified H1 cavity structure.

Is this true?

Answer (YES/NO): NO